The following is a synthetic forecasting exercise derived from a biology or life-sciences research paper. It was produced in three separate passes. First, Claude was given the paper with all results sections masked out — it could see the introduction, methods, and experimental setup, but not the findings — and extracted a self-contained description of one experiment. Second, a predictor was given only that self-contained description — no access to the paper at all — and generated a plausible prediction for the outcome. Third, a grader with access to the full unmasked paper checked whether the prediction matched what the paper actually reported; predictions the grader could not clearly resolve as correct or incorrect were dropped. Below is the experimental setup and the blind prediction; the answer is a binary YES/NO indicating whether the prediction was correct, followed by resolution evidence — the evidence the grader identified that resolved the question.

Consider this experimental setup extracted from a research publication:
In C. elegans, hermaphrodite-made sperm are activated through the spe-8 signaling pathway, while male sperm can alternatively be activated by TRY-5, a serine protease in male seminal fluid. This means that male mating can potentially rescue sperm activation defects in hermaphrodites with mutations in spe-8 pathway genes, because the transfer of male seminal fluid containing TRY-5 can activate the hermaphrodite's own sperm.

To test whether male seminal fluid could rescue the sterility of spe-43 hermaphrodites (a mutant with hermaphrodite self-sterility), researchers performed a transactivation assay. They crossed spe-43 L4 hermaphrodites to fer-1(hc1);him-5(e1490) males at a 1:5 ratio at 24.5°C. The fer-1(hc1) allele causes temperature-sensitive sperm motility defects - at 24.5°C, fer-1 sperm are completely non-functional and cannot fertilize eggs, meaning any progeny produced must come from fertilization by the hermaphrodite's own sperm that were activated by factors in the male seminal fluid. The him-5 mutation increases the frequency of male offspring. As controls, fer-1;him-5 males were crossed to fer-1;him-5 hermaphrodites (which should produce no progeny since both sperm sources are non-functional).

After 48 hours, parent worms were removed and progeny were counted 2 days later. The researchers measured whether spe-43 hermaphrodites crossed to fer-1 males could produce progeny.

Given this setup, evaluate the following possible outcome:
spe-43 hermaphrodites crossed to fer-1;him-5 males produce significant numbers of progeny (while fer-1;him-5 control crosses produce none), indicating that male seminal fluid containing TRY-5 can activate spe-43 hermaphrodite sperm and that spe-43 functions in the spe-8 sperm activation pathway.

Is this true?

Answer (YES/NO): NO